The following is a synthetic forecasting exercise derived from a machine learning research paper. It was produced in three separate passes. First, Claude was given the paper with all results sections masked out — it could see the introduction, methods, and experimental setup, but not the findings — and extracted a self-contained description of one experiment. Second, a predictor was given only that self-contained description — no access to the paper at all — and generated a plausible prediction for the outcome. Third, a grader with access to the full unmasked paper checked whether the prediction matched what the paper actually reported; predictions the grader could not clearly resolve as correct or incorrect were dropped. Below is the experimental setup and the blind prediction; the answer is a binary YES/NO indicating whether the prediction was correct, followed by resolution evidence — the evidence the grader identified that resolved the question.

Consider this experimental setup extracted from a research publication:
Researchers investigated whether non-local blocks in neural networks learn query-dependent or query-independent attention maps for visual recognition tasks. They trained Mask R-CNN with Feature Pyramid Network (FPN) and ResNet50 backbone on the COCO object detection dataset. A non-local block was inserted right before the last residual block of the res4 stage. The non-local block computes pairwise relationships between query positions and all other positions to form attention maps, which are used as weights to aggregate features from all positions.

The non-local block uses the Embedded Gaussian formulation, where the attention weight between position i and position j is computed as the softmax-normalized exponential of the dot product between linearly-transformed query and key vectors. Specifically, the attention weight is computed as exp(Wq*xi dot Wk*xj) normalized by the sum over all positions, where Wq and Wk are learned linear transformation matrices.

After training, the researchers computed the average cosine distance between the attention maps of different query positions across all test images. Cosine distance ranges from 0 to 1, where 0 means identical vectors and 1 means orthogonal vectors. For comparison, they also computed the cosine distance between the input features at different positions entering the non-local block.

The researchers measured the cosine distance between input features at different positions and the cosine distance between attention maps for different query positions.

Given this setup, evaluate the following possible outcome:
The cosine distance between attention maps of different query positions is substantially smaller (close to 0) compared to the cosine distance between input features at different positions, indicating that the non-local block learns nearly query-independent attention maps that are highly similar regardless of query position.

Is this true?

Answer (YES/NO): YES